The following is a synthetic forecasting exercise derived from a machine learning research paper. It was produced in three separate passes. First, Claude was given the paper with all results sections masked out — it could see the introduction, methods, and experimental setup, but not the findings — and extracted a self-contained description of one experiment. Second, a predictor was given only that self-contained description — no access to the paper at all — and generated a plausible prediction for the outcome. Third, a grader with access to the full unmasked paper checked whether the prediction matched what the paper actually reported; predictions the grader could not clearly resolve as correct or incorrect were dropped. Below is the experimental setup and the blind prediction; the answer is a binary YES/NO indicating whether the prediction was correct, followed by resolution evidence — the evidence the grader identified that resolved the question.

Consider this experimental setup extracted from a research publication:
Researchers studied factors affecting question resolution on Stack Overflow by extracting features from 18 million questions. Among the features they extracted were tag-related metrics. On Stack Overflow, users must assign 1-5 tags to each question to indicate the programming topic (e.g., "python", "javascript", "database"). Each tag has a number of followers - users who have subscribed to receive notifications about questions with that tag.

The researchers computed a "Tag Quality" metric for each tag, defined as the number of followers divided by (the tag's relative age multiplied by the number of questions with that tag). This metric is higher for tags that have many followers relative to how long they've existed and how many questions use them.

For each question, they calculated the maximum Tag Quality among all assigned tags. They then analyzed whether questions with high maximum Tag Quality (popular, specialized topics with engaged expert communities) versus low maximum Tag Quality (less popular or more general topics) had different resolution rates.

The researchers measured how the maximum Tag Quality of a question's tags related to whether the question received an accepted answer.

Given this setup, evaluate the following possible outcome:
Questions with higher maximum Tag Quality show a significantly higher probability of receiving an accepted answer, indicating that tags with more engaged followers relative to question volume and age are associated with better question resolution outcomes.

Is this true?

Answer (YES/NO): YES